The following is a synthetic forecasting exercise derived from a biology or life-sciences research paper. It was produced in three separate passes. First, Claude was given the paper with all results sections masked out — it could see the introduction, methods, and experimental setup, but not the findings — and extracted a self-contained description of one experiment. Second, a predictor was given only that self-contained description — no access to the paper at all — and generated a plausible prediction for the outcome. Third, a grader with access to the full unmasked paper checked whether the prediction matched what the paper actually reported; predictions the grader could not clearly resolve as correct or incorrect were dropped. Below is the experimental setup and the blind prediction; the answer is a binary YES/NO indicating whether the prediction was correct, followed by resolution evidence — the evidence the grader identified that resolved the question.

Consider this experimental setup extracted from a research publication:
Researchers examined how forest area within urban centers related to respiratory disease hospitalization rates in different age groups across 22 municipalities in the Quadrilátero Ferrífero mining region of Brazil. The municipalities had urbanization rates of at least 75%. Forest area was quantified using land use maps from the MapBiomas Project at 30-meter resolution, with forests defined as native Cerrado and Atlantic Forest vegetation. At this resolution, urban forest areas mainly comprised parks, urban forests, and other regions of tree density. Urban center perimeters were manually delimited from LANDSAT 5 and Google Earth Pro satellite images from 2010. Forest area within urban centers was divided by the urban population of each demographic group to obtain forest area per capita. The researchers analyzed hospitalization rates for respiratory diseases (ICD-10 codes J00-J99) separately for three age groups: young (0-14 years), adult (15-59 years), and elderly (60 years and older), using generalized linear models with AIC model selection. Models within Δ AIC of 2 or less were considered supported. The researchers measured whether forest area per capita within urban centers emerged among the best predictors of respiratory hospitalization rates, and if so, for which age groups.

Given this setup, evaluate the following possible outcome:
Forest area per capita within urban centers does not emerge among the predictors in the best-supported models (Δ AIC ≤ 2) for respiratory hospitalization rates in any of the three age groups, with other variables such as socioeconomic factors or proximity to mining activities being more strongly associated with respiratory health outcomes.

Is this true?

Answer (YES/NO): NO